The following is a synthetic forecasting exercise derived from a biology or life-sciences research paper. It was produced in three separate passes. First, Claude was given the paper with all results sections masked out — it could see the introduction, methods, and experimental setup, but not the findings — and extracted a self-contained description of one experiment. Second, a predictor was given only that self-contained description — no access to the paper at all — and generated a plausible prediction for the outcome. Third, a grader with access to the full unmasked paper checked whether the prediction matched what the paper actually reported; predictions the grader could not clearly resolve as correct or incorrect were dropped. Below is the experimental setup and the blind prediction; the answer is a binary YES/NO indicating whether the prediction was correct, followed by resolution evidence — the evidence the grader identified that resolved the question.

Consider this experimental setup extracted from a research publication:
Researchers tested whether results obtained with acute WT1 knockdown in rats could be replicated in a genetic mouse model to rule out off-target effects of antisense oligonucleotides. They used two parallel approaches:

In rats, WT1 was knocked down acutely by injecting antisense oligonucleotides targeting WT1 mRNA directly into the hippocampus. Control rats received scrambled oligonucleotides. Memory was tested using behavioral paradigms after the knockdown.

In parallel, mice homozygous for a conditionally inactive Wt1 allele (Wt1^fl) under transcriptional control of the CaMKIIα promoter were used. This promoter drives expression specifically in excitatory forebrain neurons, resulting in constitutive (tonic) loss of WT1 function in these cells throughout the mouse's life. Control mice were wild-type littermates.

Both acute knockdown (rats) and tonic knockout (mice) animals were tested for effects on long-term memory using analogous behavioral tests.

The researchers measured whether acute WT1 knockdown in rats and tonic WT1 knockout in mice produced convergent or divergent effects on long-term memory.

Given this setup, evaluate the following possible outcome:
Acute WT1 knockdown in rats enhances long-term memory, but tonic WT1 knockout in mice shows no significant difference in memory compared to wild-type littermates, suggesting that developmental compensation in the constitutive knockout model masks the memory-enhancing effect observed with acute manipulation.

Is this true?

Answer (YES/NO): NO